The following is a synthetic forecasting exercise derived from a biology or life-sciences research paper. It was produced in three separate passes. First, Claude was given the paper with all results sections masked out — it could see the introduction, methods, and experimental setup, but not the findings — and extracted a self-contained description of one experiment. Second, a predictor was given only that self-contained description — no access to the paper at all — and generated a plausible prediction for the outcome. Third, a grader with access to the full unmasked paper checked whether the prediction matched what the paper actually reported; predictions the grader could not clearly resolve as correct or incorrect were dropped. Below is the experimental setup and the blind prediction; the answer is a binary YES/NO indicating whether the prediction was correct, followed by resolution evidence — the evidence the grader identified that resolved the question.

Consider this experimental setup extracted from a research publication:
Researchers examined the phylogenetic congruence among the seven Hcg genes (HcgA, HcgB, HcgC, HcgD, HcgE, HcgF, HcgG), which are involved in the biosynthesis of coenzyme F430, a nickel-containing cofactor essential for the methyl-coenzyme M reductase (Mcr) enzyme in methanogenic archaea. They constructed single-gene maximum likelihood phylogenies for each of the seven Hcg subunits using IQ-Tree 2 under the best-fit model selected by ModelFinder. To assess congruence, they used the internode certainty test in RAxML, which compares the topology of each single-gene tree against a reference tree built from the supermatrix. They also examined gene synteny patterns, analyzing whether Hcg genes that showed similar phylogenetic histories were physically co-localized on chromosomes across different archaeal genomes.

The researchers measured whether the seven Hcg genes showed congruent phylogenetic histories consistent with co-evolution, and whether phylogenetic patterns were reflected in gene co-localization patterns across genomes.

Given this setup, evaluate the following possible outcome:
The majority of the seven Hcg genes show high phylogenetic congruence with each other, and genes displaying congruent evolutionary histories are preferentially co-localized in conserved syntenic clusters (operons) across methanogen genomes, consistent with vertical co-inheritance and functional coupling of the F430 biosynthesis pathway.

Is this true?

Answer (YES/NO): NO